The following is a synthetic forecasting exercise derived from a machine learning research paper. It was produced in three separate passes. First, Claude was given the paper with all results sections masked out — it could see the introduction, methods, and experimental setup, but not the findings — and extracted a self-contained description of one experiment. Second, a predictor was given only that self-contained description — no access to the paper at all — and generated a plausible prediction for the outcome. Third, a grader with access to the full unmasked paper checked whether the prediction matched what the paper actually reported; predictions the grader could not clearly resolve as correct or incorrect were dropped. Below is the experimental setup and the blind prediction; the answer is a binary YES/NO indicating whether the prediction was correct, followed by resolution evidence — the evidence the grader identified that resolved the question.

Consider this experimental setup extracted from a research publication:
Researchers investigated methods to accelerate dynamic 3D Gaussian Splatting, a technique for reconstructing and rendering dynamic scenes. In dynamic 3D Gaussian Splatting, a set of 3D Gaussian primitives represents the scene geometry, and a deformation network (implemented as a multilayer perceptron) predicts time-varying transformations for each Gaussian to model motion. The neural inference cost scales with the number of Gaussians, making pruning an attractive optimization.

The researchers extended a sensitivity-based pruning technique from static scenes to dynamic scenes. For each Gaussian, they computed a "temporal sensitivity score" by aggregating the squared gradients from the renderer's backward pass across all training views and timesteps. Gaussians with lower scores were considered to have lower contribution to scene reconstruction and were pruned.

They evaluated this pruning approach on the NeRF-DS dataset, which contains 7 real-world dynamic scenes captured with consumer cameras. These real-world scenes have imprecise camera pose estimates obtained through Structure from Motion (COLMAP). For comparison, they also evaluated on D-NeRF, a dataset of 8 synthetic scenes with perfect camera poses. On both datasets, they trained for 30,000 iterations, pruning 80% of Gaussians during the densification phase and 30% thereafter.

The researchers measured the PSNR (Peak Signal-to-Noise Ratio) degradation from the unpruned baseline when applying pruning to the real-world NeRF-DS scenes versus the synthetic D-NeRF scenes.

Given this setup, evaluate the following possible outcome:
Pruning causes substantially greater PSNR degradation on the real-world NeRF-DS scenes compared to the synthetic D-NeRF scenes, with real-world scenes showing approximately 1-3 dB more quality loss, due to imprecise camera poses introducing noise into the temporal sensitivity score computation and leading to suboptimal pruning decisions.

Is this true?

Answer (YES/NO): NO